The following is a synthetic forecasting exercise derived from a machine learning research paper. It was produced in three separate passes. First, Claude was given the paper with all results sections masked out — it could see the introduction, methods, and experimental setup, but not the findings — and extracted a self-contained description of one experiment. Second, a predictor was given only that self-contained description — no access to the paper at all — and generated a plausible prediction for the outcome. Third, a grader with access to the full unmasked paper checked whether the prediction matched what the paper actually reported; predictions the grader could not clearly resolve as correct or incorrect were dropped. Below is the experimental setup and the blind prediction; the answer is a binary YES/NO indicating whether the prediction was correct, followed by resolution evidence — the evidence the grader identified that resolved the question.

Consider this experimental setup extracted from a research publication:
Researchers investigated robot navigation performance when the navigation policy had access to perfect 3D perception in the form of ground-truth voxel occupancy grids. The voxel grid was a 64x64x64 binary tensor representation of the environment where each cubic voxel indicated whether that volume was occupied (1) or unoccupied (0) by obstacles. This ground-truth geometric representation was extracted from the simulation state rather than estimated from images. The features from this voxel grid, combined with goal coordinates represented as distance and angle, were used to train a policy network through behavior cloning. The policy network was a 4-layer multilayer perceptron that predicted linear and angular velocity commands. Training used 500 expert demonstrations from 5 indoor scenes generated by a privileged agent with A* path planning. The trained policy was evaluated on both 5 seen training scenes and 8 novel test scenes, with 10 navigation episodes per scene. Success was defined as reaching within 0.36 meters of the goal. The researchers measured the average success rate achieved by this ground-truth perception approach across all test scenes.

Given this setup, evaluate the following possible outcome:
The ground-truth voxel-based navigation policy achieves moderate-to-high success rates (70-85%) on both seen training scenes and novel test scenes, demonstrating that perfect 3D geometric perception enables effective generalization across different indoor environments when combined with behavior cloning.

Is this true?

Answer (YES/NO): NO